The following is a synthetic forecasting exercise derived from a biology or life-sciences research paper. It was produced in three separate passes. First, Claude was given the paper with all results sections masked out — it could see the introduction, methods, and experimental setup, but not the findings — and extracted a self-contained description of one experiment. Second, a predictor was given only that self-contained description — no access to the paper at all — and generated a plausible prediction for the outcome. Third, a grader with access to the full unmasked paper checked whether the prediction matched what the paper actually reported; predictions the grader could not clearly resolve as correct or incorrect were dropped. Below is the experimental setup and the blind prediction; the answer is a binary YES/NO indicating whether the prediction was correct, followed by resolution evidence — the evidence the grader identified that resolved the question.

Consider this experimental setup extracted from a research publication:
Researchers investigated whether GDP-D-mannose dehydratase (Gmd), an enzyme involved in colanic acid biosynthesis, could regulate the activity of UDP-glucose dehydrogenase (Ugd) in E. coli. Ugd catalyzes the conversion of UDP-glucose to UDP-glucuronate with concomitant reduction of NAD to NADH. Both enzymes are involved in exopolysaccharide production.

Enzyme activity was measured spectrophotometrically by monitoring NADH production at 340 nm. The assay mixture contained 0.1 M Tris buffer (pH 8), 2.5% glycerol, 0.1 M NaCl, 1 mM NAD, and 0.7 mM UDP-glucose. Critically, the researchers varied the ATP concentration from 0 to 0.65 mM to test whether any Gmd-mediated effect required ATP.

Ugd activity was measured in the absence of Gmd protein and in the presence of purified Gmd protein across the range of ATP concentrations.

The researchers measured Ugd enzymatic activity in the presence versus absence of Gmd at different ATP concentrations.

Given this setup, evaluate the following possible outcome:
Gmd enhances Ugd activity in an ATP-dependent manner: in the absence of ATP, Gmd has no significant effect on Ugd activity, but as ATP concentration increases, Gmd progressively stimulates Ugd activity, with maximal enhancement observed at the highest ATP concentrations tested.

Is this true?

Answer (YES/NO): NO